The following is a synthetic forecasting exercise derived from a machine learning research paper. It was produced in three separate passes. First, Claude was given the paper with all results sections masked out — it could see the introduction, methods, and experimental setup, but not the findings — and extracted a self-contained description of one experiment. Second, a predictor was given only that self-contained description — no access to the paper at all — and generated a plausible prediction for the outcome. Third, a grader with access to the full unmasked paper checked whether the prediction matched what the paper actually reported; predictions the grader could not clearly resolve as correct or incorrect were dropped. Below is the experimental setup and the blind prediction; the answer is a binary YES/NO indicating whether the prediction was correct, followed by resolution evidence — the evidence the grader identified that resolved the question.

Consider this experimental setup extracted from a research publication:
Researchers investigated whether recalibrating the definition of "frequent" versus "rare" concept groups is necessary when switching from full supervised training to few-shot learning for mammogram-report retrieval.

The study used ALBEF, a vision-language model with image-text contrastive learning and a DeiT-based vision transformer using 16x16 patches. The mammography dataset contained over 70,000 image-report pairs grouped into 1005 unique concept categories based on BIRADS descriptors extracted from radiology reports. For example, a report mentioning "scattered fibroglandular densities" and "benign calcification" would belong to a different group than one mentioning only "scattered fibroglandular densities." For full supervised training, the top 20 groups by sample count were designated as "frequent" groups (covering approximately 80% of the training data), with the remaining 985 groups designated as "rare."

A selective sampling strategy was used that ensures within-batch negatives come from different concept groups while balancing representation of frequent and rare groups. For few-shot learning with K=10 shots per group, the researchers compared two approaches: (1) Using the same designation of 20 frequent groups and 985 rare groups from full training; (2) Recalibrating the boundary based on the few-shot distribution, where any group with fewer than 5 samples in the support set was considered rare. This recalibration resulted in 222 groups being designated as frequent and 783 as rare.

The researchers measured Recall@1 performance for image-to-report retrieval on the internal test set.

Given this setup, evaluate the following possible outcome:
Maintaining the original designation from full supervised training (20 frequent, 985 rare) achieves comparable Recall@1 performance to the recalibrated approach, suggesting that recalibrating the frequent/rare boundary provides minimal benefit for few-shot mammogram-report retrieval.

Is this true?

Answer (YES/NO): NO